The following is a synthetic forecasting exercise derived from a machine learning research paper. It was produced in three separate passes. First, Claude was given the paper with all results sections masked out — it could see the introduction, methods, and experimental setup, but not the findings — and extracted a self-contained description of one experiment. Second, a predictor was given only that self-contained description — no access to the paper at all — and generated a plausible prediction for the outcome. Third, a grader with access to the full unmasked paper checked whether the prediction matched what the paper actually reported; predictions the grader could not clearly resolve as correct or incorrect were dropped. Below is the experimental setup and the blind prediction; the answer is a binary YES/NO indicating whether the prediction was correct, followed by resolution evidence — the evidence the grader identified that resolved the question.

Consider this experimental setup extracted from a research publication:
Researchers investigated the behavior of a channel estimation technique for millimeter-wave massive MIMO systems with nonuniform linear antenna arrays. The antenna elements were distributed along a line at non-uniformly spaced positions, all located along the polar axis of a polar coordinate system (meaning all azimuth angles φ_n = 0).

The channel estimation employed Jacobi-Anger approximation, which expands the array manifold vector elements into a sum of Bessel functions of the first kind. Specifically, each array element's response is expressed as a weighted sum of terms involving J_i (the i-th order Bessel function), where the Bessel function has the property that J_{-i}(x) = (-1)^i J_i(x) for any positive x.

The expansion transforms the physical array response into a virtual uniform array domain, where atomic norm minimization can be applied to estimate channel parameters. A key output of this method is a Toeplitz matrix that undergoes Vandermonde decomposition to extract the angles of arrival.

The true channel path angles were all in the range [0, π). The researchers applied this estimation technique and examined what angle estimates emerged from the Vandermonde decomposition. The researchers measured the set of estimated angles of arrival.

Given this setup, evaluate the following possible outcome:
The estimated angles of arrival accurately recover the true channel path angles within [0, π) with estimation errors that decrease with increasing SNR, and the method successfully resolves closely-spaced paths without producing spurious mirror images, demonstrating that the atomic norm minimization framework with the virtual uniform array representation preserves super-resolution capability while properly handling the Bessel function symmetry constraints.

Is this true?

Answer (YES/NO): NO